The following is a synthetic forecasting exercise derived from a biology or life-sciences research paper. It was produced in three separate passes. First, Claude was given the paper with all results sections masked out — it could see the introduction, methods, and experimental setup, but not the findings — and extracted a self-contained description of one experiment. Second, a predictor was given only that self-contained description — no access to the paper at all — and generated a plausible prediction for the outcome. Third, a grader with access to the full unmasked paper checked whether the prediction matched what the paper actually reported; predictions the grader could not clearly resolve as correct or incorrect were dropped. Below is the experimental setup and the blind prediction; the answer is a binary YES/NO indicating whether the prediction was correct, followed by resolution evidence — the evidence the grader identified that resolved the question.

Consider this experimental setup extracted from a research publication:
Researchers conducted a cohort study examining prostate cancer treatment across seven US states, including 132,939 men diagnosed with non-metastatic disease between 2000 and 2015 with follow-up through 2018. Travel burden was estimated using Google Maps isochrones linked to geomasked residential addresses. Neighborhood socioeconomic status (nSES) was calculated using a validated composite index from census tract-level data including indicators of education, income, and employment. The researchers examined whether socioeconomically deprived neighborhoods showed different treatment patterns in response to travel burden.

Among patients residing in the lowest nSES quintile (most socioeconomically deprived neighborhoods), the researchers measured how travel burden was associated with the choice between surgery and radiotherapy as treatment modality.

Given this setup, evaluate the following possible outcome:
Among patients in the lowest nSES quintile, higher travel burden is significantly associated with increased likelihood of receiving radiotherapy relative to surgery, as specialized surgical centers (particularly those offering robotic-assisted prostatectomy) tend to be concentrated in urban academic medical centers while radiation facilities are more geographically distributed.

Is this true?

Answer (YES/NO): NO